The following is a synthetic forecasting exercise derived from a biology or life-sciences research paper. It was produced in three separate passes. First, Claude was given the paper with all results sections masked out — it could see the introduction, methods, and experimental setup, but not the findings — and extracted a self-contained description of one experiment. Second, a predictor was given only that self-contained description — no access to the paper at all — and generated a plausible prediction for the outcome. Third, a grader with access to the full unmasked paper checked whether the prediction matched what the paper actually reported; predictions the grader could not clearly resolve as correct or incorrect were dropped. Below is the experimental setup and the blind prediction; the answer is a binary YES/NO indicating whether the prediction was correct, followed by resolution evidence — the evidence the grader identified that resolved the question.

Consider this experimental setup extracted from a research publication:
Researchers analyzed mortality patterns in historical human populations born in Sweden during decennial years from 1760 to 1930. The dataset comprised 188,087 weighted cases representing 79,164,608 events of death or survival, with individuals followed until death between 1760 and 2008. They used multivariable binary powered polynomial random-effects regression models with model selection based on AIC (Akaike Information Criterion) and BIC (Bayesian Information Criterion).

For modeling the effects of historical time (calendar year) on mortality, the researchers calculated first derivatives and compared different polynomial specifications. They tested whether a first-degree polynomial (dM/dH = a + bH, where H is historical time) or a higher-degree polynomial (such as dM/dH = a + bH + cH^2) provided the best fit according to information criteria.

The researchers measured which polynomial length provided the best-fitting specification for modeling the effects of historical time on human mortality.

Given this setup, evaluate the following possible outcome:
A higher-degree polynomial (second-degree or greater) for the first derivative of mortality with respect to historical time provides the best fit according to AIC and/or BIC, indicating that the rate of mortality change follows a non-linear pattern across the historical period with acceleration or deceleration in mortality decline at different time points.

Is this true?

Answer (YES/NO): YES